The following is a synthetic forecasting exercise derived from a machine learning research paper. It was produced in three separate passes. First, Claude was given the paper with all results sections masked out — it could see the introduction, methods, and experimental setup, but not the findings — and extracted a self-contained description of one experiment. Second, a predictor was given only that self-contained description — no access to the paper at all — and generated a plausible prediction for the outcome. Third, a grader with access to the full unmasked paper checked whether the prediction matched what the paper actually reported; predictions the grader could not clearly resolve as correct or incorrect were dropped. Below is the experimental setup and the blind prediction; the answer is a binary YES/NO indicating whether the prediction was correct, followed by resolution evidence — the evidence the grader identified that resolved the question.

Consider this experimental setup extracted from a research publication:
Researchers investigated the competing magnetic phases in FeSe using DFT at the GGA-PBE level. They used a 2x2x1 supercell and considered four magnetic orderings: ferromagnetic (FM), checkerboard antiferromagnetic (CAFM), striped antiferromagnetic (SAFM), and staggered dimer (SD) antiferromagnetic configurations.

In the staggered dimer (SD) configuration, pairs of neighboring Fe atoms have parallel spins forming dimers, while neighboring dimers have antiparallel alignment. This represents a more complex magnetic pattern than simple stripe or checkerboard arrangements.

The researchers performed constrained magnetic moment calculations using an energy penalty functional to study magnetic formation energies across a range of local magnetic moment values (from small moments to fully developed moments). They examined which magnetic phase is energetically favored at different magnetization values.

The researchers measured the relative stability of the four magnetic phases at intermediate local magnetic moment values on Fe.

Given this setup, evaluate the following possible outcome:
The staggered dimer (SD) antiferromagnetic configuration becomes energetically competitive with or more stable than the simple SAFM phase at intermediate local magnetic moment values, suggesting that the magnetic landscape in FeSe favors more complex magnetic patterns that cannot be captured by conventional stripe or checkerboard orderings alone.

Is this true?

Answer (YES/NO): YES